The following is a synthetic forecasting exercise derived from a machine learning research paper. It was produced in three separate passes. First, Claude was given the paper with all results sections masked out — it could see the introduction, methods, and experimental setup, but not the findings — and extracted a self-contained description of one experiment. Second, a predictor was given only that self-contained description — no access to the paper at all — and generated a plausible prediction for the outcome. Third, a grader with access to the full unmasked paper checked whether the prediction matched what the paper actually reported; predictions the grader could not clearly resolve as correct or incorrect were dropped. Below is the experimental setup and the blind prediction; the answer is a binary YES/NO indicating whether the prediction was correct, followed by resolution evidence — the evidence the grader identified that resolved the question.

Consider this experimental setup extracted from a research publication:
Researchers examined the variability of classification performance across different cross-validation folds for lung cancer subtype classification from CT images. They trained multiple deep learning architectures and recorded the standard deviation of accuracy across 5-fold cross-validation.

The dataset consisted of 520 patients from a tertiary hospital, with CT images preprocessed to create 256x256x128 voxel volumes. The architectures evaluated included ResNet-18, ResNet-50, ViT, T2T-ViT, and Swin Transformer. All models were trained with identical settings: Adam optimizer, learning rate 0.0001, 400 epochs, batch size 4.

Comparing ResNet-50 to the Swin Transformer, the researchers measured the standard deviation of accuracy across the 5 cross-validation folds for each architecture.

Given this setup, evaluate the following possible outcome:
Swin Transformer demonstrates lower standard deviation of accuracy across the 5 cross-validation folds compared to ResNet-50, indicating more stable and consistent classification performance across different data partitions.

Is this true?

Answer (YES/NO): YES